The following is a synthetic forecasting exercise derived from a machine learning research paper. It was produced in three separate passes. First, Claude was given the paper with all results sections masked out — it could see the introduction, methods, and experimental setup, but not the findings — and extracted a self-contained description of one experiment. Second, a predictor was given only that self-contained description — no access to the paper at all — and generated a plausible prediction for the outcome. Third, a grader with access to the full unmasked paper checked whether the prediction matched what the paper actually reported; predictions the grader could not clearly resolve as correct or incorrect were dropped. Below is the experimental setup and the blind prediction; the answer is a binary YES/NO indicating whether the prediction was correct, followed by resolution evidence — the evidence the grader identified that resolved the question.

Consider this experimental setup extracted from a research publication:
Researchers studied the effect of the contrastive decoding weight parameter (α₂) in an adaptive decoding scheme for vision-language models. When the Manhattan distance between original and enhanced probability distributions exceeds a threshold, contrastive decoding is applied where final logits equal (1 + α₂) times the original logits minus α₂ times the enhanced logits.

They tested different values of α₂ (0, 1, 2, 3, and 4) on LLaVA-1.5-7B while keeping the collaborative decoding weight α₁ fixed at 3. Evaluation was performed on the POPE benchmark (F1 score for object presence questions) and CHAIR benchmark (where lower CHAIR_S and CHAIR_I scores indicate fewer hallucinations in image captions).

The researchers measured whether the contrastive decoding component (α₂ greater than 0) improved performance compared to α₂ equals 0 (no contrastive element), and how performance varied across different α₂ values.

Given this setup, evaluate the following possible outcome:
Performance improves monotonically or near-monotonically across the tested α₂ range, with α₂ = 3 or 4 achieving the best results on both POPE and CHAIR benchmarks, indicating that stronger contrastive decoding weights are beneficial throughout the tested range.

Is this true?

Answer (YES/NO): NO